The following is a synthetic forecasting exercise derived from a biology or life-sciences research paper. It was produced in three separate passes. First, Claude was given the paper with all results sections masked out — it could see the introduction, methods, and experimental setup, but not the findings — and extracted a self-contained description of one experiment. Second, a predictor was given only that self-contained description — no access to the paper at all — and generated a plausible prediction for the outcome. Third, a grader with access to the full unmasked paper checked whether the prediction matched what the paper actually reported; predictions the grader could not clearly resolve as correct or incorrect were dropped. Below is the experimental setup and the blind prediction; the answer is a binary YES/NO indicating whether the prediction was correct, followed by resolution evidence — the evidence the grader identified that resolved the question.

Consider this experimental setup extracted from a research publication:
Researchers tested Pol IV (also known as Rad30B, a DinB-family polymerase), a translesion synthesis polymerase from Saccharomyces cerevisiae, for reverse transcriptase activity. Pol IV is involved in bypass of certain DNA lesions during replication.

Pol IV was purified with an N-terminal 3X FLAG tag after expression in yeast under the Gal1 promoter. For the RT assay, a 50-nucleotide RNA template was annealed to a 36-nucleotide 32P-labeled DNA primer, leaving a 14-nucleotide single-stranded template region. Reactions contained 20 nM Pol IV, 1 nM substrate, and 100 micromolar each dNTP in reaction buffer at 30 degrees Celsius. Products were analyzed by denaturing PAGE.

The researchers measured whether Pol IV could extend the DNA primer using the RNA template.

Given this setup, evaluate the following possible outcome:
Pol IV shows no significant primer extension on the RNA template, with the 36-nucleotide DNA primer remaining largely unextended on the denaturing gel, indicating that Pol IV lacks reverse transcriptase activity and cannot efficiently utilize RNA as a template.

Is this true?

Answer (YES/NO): YES